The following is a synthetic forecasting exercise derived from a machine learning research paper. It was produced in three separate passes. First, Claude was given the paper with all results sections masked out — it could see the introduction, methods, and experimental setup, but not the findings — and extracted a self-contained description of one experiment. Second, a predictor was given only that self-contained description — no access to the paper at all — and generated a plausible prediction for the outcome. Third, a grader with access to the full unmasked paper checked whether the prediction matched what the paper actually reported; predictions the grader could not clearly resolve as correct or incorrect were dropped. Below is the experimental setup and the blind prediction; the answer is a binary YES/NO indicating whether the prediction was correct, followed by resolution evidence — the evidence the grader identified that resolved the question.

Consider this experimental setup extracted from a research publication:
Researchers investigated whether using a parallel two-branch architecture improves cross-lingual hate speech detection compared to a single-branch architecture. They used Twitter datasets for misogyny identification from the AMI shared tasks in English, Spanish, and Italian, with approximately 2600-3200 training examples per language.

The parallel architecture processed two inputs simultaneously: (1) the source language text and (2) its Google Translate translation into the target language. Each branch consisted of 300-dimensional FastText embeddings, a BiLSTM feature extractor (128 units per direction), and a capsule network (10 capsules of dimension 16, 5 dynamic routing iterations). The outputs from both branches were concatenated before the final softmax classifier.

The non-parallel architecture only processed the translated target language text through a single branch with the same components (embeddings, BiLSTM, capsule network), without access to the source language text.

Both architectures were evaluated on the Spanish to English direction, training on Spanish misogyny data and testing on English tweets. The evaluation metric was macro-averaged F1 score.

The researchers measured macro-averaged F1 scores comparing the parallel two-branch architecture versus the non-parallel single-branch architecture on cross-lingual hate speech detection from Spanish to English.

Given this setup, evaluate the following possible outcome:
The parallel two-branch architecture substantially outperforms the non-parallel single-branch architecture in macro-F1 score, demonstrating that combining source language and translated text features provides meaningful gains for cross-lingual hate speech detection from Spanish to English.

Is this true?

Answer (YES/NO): YES